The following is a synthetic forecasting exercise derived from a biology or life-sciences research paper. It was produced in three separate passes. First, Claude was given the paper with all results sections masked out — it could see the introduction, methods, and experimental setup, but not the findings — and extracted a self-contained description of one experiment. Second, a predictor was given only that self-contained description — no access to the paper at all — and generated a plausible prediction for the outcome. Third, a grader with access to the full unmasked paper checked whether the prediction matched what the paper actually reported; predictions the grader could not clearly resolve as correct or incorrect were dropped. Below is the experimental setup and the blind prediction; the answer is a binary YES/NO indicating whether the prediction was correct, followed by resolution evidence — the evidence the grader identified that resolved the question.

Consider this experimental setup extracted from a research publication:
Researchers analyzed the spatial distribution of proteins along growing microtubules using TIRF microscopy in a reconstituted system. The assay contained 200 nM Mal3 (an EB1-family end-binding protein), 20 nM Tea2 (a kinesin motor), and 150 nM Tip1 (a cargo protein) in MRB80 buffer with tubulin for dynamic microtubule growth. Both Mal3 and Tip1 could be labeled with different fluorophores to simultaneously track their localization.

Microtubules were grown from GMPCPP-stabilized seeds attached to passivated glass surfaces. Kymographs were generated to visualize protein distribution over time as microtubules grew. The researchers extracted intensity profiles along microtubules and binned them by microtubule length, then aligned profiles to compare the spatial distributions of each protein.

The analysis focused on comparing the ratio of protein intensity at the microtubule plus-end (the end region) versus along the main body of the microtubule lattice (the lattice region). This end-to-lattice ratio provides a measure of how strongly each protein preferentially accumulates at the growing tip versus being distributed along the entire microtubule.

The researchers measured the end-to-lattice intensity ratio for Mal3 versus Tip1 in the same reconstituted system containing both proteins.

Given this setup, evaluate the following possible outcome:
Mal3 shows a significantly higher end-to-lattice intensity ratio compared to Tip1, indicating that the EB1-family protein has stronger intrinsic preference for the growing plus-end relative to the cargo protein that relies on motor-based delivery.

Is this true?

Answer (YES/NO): NO